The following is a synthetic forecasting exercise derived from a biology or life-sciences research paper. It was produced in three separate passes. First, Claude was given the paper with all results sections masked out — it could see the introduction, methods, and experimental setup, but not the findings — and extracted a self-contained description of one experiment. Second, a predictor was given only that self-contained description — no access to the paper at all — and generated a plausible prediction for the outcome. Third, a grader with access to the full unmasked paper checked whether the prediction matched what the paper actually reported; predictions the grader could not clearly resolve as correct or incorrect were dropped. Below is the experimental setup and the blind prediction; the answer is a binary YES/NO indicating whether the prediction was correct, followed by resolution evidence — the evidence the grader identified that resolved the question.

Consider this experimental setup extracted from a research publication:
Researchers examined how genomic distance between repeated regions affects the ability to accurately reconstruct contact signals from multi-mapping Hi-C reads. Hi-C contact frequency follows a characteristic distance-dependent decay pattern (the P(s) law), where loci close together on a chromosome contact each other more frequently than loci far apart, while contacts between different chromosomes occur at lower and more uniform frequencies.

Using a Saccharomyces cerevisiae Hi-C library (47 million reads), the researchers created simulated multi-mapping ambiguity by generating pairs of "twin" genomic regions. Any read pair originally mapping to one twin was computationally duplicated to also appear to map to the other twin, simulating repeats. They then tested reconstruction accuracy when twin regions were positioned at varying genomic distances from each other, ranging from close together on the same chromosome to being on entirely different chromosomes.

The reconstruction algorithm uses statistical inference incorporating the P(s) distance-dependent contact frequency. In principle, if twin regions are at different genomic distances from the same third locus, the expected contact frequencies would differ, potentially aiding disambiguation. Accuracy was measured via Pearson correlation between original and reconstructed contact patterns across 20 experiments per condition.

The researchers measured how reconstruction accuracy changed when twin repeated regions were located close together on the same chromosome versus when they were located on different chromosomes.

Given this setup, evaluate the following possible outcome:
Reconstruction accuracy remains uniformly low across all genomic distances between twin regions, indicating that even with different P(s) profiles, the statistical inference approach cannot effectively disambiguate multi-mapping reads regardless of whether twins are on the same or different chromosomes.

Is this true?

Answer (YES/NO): NO